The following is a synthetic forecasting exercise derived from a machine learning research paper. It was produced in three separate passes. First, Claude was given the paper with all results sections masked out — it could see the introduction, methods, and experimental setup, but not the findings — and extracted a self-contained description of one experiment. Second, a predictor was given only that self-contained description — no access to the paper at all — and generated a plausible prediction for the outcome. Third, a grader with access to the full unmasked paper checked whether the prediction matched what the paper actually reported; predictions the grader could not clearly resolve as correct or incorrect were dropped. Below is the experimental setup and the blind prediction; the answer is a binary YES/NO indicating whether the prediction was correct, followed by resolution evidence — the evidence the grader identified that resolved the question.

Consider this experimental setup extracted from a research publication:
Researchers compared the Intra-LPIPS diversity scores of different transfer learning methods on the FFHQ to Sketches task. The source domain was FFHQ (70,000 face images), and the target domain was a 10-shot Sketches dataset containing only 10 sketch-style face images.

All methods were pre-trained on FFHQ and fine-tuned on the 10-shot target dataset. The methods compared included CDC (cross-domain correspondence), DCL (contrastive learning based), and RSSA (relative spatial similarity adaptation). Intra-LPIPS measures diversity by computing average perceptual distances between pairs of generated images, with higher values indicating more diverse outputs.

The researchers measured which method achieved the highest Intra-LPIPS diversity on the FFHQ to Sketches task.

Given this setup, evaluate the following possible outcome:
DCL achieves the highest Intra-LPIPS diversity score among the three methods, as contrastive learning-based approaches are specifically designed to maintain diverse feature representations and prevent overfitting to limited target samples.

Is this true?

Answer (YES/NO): NO